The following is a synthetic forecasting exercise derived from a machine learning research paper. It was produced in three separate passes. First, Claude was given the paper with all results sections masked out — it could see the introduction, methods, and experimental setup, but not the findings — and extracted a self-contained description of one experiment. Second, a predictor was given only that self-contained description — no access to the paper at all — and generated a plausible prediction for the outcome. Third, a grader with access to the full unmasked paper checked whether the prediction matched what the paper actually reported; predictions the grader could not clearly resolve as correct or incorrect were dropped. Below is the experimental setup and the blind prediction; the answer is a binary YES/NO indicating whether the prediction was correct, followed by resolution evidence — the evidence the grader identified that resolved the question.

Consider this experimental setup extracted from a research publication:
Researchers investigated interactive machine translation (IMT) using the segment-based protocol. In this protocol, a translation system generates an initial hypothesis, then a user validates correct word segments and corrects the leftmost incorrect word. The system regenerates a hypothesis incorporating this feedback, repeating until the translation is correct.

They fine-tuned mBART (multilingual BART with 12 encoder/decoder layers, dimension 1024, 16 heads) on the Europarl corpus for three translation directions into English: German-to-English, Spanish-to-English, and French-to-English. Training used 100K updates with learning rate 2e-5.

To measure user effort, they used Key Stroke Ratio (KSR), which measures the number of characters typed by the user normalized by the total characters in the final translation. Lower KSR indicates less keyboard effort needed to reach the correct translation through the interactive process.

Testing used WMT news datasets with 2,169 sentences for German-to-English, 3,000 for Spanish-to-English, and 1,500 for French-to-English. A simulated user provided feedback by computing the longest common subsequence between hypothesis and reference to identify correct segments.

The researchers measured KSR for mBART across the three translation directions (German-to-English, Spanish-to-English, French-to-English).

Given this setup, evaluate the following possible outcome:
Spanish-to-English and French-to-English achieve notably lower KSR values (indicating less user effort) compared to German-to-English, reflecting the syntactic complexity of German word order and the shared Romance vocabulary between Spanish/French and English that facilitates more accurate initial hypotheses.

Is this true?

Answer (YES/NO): YES